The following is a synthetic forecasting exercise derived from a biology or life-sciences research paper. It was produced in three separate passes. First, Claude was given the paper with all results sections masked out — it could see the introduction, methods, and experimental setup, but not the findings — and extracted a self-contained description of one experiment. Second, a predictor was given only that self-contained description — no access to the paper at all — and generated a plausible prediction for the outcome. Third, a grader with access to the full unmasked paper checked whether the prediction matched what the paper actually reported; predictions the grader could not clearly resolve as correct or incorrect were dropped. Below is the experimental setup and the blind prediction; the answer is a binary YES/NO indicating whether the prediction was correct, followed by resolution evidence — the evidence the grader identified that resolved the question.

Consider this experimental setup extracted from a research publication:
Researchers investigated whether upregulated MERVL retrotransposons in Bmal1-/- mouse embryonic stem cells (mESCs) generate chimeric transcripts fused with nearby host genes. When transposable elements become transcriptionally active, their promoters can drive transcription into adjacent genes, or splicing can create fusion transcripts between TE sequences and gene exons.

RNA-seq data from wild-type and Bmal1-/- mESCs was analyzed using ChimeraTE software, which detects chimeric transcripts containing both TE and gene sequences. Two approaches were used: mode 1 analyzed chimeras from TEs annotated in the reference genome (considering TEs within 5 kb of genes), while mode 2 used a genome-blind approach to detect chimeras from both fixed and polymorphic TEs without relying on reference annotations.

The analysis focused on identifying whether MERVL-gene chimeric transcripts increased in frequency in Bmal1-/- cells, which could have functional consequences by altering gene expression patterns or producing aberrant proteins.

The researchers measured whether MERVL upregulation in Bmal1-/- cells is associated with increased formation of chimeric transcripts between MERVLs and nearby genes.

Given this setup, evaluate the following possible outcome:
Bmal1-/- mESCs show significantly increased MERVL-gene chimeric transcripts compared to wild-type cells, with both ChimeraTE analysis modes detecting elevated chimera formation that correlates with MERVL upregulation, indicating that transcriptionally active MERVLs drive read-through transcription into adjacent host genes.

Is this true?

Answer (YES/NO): NO